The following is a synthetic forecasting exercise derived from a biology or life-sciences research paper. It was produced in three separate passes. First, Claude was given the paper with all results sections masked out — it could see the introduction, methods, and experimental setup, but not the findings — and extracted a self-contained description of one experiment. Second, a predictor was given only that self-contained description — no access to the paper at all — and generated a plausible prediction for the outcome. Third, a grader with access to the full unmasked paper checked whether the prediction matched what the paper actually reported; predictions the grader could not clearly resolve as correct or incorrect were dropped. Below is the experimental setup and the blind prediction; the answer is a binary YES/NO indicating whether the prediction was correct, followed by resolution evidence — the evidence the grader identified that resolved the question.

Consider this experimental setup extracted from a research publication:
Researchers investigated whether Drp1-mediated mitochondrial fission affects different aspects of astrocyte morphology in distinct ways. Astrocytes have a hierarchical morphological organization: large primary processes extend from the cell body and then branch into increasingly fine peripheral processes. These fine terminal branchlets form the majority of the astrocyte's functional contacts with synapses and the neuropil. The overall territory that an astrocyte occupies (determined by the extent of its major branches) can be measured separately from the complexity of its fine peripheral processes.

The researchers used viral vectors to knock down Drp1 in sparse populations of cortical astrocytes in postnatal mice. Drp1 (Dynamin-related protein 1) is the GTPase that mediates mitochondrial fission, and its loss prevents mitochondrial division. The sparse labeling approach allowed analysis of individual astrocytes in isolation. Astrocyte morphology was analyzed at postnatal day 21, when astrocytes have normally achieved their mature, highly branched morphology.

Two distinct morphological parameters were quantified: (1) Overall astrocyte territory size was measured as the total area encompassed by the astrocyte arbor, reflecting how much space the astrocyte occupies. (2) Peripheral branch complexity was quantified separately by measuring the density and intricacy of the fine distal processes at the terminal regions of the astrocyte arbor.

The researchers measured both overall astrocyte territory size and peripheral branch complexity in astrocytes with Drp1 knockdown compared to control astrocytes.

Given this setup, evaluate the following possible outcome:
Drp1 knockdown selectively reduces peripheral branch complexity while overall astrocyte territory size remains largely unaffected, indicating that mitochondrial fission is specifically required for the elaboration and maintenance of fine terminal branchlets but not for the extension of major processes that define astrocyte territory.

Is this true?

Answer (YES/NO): YES